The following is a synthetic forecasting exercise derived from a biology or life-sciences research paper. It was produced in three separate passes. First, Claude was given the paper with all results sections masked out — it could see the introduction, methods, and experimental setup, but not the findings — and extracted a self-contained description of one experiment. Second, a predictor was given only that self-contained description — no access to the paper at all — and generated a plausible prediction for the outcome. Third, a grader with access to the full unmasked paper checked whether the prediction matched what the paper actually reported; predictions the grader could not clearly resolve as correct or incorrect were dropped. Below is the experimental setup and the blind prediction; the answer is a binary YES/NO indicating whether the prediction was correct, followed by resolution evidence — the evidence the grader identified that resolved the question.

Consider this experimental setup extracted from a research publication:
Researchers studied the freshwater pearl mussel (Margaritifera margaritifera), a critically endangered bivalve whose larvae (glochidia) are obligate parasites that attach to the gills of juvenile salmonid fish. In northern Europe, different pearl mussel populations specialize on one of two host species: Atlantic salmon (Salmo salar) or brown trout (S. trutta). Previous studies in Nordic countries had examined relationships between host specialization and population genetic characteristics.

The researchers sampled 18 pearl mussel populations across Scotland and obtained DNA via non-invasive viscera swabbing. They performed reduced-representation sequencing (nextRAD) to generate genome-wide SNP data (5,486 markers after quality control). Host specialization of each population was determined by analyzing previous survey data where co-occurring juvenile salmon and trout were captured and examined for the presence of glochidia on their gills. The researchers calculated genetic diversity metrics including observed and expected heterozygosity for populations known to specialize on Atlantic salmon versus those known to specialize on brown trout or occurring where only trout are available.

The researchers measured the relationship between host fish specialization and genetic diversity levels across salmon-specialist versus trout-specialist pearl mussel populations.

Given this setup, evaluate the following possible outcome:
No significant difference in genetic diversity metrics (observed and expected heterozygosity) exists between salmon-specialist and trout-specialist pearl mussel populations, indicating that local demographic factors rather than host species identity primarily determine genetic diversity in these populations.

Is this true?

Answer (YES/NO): NO